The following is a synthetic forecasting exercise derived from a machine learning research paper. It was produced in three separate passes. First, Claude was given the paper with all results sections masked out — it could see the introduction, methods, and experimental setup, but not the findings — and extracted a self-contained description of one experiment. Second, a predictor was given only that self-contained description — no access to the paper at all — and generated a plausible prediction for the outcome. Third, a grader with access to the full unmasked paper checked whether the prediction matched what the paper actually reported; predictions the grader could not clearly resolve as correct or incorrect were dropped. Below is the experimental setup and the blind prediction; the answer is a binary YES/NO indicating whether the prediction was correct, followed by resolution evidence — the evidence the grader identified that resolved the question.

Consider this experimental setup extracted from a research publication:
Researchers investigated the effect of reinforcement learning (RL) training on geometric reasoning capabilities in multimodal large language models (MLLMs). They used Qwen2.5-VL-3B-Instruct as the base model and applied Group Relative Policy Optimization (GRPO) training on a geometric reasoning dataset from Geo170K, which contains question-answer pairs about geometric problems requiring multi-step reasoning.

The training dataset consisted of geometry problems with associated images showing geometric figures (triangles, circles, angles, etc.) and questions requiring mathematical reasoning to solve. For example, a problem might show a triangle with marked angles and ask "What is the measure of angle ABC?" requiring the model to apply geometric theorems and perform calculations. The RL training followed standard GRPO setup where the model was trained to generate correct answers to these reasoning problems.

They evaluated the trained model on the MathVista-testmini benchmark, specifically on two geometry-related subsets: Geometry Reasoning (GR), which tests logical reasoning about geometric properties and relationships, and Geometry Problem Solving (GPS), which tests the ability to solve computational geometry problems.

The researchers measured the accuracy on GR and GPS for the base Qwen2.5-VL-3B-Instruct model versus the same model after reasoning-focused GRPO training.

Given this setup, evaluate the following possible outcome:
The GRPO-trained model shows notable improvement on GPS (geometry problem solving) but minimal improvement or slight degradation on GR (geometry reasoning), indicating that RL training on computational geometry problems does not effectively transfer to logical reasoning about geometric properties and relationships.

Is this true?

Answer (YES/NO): NO